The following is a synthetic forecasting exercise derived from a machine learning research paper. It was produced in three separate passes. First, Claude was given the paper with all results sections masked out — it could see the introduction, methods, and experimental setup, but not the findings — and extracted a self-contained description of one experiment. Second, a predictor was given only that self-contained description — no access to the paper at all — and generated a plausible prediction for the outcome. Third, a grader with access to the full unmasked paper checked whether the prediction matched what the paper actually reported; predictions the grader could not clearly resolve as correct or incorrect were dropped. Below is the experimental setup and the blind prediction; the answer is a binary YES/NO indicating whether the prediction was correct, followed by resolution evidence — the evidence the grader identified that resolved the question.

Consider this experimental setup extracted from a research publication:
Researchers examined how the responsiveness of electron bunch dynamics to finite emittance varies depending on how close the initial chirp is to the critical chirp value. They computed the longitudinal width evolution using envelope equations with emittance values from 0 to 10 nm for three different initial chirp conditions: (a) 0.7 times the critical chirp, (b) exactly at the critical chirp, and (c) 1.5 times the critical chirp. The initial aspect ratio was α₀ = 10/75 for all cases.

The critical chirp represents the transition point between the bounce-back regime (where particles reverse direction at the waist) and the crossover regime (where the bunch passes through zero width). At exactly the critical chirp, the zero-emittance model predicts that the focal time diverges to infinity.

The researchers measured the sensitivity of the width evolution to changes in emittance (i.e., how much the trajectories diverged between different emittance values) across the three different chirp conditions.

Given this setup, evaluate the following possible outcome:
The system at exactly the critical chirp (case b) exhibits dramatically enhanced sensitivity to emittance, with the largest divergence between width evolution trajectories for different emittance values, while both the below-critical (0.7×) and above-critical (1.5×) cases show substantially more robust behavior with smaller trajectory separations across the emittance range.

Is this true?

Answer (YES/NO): YES